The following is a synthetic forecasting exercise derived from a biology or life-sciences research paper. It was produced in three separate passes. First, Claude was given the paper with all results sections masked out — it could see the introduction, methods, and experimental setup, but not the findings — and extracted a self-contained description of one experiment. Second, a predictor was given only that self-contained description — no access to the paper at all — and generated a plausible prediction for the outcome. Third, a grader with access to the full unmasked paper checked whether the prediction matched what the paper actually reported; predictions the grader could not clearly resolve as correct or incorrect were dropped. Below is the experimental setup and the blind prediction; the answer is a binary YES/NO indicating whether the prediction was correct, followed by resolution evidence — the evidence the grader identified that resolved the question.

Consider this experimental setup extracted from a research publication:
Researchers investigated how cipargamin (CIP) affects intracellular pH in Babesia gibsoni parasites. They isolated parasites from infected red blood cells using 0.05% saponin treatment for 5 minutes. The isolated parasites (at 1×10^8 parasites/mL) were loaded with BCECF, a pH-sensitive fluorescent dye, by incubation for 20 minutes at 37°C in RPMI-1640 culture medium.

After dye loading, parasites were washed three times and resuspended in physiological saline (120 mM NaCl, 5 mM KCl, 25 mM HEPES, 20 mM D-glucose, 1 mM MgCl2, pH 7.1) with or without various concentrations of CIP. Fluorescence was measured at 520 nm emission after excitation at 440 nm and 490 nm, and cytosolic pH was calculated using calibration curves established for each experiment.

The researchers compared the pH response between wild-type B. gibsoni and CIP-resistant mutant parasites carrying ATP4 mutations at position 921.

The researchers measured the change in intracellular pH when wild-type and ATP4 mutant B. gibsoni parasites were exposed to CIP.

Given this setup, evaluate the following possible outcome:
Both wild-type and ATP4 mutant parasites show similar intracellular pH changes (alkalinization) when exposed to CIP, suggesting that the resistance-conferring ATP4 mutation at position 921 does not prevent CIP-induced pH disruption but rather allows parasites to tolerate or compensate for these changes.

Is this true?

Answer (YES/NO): NO